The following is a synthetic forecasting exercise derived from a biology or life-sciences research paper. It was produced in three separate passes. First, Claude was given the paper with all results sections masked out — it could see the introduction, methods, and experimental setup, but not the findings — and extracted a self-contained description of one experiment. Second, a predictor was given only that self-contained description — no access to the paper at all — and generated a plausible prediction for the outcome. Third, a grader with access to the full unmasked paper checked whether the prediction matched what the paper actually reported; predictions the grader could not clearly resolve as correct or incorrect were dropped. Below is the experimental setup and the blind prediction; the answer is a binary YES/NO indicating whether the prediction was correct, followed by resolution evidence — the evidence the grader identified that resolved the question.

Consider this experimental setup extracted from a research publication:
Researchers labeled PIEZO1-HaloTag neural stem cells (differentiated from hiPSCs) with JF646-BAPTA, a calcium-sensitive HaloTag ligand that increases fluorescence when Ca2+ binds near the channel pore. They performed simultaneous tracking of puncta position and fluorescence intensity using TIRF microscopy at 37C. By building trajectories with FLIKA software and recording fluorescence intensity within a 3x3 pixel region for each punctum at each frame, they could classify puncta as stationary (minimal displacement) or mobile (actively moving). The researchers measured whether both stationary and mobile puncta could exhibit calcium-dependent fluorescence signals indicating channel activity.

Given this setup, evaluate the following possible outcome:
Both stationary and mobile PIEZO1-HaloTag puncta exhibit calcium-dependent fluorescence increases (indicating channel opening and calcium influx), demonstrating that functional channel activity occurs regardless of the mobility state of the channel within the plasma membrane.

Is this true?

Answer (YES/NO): YES